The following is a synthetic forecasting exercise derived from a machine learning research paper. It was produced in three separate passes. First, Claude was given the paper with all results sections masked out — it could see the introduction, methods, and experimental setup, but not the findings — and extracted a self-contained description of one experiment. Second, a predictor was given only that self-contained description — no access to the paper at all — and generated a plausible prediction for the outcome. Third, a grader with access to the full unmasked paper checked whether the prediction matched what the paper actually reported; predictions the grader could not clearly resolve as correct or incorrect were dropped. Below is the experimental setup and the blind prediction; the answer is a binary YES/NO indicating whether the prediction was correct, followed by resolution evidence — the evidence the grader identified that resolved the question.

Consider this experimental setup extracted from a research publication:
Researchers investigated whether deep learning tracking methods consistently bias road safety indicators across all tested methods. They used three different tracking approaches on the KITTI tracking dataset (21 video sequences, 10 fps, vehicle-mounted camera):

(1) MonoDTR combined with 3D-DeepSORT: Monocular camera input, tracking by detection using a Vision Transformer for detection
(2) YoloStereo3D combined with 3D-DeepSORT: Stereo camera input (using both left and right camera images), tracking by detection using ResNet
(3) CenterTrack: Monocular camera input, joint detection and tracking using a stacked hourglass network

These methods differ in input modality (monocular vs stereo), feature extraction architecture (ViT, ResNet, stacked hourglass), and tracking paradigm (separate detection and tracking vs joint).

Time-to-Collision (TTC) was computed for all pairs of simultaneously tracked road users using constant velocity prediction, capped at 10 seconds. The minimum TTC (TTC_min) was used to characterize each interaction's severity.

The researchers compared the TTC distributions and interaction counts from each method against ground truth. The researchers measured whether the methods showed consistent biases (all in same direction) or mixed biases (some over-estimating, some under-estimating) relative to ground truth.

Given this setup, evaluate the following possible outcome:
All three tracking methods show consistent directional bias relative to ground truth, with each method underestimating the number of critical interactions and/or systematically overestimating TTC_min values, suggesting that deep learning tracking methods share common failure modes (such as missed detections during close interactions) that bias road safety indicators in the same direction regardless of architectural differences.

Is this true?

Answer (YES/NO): NO